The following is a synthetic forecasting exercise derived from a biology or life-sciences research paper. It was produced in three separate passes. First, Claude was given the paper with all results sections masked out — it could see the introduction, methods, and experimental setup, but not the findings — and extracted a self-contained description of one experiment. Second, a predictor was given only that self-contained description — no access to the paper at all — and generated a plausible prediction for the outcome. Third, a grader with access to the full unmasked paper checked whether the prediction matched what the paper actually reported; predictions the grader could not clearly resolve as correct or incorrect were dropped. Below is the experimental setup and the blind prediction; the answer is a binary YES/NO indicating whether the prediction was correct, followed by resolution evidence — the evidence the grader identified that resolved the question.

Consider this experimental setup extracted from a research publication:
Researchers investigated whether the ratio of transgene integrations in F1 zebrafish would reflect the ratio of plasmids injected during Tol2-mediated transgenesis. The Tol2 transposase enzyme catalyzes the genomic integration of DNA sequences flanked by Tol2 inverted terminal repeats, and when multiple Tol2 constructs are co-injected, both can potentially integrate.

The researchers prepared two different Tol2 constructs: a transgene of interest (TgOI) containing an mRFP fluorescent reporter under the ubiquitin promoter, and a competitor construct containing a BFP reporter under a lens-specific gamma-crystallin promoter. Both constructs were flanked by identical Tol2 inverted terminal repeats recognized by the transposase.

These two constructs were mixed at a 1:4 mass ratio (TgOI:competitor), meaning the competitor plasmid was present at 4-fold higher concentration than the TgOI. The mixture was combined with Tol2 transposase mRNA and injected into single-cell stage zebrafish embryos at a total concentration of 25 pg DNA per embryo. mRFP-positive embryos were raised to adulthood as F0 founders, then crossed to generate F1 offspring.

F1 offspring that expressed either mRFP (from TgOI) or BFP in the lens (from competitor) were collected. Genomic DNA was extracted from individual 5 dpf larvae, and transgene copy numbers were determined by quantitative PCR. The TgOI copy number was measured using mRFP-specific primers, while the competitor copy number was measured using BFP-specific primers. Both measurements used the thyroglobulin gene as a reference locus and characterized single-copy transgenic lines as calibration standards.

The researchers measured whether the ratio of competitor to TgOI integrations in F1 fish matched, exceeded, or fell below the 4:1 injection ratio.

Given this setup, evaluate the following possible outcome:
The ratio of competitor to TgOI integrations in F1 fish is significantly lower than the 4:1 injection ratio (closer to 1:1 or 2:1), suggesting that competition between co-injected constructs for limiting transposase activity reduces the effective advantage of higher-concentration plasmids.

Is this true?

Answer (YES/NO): NO